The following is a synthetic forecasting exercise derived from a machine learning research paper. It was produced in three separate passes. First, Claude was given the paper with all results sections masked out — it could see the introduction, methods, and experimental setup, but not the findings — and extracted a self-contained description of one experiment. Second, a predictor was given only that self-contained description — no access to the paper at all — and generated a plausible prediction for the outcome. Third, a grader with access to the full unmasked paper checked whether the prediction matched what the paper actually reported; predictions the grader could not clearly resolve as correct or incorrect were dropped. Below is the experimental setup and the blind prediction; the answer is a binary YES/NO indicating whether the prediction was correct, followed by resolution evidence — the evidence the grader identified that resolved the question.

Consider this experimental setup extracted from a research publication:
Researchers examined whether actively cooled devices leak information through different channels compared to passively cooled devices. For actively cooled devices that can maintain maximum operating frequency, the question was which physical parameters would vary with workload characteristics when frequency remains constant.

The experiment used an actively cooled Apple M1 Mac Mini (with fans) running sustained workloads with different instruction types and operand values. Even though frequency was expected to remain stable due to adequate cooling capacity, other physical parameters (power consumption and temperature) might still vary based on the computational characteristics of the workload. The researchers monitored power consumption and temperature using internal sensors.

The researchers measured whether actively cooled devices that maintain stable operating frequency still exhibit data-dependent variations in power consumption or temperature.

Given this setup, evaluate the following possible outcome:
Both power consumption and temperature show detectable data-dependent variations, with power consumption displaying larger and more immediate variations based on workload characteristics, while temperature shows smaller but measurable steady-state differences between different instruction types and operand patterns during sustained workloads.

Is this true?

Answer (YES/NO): NO